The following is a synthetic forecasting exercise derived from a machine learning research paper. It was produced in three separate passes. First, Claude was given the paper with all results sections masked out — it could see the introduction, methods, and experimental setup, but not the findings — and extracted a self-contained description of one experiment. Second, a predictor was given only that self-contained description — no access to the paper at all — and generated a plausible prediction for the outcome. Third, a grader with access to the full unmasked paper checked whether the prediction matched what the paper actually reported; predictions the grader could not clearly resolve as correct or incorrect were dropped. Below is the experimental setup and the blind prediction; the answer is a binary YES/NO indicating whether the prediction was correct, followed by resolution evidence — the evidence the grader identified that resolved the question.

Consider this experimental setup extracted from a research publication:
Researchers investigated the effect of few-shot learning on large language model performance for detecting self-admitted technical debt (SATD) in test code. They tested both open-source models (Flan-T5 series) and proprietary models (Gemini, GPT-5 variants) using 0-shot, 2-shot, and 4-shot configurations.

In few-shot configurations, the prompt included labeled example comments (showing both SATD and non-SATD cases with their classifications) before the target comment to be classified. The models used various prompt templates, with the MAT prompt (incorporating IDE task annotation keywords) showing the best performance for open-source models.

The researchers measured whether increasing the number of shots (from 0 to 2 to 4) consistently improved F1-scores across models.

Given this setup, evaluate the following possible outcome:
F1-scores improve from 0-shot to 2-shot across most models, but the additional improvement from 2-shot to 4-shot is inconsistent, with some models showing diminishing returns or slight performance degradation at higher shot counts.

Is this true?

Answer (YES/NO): NO